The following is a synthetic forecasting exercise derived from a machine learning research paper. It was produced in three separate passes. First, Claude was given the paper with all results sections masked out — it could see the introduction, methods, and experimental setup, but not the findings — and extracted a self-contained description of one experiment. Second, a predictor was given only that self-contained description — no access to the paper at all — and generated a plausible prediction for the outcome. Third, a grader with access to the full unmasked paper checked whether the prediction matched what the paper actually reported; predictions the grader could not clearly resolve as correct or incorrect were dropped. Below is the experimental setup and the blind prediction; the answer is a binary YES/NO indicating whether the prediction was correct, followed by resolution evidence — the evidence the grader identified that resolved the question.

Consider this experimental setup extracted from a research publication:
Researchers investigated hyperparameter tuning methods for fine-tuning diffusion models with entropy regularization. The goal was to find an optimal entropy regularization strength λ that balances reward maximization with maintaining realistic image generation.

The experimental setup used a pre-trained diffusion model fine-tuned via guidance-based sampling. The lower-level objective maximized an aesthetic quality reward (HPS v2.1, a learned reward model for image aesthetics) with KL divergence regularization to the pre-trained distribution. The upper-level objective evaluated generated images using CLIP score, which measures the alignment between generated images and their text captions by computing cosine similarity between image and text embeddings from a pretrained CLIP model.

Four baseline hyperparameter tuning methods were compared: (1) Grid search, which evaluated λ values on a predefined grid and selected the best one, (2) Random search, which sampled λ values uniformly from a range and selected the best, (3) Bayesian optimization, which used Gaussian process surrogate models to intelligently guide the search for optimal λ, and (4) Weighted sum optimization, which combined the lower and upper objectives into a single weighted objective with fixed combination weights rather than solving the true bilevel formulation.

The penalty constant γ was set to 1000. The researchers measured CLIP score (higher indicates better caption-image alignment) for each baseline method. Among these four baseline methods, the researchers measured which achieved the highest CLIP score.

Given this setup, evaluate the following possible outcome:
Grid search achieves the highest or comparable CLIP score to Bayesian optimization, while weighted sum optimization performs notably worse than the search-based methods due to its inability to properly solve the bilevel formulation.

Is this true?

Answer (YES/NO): NO